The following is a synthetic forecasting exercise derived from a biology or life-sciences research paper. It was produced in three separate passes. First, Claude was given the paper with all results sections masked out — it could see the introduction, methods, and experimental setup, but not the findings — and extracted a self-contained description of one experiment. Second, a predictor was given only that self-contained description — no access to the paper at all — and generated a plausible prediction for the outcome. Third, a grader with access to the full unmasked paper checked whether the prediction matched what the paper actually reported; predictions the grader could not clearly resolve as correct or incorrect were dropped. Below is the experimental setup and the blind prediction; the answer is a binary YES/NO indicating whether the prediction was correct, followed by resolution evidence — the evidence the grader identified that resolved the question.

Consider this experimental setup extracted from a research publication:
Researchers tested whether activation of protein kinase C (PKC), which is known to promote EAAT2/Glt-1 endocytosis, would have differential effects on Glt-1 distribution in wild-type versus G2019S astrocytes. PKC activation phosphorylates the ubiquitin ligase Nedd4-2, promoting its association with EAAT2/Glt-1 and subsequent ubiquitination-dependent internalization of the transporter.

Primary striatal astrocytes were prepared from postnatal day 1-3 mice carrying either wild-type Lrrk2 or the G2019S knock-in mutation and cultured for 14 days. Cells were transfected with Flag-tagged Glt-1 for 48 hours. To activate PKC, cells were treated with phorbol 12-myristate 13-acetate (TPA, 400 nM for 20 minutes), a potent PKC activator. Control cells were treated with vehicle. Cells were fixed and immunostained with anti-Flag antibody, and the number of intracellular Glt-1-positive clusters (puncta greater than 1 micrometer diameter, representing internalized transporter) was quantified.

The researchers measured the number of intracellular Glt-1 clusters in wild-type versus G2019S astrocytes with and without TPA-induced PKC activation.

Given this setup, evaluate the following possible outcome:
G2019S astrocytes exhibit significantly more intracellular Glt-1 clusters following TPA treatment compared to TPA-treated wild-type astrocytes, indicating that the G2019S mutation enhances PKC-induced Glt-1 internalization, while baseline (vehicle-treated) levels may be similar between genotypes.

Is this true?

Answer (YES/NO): NO